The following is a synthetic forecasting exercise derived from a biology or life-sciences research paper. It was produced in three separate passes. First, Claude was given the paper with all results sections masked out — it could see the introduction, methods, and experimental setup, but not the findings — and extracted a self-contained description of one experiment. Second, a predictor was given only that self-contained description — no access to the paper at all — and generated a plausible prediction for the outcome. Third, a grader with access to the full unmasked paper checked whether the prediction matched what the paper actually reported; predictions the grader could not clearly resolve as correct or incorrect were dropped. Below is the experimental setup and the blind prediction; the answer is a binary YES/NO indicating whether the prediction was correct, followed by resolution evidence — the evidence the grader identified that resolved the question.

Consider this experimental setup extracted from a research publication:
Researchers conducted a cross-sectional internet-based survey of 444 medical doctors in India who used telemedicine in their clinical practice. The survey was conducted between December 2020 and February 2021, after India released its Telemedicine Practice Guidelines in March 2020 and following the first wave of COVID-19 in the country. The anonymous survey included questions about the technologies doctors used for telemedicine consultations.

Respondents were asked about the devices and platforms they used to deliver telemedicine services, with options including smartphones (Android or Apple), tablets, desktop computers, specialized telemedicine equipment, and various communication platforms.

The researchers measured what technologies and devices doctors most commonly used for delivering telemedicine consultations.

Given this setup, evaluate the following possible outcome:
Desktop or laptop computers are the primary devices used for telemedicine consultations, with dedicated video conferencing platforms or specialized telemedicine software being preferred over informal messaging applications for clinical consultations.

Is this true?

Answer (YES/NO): NO